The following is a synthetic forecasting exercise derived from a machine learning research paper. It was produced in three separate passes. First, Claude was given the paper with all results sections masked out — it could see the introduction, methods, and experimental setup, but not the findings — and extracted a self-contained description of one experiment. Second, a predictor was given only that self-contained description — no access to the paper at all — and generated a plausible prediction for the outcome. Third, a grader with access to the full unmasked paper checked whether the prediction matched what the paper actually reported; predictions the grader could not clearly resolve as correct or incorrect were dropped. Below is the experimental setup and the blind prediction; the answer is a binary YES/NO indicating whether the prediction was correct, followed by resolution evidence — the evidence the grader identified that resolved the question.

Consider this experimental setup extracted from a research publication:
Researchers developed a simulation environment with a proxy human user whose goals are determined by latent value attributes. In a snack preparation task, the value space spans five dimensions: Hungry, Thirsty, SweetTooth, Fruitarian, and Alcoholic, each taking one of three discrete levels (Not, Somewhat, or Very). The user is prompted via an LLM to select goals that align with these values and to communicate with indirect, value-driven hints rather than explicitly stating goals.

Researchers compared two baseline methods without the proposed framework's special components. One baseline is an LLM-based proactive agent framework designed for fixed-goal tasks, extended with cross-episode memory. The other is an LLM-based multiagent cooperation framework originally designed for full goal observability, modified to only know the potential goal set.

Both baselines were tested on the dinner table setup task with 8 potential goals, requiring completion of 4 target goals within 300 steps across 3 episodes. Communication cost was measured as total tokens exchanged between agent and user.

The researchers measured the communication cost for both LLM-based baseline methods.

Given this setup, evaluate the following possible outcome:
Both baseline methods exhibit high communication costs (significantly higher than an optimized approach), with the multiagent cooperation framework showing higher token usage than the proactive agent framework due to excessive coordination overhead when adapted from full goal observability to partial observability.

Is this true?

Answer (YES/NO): NO